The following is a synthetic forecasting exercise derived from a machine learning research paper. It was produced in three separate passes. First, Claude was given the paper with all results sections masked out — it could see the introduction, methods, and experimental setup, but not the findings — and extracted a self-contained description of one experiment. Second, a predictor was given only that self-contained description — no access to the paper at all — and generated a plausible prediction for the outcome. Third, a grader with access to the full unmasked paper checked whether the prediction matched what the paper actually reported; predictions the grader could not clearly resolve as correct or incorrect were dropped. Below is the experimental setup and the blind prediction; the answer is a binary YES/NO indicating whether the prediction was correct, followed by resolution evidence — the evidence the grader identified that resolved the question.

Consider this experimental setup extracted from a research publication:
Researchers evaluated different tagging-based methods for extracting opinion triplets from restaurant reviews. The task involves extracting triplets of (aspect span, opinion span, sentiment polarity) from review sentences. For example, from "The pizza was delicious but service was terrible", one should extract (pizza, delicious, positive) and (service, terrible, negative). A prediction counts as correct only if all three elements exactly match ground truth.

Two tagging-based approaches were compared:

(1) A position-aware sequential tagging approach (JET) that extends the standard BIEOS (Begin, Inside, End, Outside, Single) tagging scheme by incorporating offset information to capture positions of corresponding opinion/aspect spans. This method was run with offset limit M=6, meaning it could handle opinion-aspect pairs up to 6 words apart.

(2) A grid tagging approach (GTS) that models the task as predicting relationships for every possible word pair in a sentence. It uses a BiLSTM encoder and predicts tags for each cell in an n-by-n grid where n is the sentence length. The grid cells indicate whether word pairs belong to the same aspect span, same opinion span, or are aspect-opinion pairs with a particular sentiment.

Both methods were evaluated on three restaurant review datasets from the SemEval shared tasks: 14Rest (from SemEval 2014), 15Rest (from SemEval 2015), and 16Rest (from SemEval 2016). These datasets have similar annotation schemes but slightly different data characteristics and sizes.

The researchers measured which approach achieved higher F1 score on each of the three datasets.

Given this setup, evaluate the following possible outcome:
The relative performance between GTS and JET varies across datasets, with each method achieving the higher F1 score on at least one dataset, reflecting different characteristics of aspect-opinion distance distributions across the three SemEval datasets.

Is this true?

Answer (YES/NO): YES